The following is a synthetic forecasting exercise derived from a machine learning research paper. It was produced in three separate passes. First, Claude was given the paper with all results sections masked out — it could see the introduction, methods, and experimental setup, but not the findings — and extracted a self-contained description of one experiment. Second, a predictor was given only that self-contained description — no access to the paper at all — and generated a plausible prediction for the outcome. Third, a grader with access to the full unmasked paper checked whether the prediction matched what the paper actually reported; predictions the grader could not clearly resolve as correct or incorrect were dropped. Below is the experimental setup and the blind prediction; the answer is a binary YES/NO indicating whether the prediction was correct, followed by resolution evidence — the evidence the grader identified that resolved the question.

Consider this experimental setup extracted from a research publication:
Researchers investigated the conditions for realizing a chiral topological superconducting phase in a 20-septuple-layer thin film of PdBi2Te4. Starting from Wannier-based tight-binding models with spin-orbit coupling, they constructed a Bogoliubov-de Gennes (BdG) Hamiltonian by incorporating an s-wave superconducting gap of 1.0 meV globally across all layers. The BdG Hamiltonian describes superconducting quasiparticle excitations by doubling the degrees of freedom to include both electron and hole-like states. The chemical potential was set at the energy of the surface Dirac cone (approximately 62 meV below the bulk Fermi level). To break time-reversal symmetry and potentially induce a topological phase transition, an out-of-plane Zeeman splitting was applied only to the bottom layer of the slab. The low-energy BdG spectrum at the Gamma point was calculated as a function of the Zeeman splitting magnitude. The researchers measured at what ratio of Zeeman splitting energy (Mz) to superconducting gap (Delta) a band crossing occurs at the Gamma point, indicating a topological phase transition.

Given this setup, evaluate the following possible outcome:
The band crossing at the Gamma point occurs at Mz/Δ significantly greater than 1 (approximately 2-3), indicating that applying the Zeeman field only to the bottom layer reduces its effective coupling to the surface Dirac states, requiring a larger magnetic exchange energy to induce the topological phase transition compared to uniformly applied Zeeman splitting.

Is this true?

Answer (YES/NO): NO